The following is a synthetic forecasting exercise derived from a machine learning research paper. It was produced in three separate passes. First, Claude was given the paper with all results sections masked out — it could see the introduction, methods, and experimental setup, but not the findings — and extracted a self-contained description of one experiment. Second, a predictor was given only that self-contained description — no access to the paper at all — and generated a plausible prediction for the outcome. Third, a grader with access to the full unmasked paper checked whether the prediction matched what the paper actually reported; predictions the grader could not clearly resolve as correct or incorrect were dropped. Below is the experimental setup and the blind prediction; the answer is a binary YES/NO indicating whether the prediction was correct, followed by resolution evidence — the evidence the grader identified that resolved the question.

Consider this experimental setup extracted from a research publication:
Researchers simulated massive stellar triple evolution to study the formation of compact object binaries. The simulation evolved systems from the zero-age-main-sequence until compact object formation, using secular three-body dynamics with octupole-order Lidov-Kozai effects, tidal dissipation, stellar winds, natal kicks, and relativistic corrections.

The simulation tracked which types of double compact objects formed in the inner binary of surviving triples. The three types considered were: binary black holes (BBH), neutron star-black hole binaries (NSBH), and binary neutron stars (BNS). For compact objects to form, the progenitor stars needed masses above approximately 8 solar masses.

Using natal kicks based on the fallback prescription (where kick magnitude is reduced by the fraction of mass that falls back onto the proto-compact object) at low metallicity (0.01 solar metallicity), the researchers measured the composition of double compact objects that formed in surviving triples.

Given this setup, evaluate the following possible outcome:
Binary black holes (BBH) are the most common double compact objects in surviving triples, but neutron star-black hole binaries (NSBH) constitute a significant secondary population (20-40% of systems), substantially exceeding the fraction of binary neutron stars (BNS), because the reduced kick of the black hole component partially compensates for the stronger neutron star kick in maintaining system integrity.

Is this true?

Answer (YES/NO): NO